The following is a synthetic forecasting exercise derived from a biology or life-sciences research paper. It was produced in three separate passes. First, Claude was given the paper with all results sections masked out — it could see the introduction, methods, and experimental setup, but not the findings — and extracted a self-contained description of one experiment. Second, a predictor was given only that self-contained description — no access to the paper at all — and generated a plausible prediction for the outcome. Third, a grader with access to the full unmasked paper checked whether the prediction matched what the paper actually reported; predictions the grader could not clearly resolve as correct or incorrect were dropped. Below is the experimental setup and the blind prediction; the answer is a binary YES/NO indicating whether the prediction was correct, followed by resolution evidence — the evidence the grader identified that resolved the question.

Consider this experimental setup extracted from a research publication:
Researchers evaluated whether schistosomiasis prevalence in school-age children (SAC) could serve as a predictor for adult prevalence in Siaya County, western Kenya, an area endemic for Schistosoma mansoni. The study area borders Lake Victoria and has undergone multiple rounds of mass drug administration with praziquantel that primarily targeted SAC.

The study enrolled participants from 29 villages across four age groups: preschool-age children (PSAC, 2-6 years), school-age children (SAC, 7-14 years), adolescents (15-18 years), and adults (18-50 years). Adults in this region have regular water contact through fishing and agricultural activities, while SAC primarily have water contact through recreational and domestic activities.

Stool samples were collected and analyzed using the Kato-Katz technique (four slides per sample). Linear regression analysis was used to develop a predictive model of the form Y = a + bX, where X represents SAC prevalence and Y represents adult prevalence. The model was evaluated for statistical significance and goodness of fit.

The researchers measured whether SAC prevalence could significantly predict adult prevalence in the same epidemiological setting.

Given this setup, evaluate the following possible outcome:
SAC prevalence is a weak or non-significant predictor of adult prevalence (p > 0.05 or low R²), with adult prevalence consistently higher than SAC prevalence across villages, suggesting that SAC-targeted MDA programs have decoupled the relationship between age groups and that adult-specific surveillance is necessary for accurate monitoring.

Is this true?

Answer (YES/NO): NO